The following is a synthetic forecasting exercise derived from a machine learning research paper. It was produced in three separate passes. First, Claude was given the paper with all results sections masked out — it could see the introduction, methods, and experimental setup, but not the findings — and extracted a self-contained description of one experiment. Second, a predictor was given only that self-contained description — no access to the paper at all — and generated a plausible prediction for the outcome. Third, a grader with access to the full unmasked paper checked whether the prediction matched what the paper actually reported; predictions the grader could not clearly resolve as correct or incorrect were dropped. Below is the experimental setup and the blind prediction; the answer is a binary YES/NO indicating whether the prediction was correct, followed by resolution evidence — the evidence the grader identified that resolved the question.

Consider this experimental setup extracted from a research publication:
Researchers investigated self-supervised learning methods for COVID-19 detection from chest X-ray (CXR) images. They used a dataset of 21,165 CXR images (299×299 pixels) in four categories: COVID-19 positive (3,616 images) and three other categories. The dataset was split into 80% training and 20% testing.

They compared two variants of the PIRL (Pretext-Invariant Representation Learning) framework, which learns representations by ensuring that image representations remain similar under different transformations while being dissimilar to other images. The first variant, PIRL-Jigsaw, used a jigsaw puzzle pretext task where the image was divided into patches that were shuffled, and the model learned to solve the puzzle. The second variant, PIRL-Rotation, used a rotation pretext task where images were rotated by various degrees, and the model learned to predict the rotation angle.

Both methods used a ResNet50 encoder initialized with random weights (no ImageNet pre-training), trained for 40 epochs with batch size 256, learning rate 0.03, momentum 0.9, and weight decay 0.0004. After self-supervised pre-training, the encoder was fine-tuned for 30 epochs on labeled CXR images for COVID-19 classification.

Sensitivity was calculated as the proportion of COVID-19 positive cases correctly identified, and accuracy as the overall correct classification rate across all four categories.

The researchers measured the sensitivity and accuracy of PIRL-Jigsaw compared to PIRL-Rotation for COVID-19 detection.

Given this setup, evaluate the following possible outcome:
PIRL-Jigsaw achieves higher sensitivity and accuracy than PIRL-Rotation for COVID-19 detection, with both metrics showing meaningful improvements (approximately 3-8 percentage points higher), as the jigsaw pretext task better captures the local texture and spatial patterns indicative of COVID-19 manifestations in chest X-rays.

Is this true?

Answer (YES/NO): NO